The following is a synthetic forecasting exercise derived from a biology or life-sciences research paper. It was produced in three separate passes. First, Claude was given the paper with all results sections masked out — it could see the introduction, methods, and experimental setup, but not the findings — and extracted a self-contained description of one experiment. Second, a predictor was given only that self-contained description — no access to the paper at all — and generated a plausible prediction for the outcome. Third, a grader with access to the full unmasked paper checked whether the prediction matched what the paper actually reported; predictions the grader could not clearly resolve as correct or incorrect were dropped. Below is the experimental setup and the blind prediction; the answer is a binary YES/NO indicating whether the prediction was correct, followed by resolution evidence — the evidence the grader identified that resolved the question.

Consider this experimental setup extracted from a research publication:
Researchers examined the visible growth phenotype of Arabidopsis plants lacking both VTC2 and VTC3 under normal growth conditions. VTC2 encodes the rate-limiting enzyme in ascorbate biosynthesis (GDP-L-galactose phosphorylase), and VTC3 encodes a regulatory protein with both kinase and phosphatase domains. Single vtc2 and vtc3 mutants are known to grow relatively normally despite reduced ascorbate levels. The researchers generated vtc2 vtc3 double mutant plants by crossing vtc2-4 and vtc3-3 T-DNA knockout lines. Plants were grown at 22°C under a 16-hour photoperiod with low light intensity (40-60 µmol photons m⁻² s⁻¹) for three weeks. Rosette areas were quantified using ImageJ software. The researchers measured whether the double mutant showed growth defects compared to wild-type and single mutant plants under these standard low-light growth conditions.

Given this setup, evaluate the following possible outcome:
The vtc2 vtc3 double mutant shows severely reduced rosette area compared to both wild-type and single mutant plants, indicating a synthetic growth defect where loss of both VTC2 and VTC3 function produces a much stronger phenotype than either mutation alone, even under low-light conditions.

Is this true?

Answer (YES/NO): NO